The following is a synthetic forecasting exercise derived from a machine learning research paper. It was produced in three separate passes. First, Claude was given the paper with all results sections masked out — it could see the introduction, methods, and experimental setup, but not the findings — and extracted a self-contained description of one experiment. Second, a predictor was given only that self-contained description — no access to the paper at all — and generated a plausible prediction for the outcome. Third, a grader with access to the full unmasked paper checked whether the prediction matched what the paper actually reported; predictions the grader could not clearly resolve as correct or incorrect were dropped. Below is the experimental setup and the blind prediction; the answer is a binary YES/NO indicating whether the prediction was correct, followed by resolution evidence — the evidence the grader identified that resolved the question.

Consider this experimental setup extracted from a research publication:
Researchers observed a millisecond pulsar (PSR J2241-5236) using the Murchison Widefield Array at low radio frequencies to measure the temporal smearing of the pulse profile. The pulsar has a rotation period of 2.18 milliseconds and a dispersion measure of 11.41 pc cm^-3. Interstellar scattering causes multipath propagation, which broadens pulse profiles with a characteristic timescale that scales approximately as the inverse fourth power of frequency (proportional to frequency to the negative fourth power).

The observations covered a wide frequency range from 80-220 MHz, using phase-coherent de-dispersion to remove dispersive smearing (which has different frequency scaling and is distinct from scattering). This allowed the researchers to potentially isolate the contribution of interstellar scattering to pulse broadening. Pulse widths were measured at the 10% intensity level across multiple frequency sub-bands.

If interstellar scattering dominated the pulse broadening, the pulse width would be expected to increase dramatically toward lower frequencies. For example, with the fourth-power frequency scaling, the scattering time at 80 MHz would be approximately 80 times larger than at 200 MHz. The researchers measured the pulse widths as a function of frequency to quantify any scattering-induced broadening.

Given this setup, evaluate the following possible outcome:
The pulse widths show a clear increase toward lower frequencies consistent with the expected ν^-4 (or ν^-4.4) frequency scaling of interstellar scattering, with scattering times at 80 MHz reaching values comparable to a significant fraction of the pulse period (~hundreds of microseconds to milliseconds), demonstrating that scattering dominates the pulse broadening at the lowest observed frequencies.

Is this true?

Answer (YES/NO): NO